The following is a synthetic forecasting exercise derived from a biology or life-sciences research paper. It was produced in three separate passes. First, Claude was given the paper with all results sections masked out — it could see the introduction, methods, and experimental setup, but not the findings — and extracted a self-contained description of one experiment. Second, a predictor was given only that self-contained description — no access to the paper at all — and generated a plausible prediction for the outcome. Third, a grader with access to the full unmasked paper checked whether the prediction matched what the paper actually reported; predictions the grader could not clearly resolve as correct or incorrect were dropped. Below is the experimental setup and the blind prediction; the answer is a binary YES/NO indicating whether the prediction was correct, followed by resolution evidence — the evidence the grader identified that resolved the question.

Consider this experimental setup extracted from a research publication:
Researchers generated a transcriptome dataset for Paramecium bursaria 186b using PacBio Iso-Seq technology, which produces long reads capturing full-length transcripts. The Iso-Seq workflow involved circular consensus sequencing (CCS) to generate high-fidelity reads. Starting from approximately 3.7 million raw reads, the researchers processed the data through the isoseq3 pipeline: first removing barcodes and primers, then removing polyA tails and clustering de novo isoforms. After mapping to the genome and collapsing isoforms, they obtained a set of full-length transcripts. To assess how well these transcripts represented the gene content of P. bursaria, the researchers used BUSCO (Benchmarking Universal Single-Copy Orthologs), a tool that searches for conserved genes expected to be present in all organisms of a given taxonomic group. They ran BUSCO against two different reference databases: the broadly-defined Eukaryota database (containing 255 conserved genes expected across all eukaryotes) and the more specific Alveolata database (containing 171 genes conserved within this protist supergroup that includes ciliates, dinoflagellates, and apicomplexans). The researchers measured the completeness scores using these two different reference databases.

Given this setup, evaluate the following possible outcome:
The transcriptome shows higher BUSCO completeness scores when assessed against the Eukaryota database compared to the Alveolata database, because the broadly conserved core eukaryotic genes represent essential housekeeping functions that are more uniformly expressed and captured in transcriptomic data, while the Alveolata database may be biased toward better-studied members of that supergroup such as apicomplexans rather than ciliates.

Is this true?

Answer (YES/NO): NO